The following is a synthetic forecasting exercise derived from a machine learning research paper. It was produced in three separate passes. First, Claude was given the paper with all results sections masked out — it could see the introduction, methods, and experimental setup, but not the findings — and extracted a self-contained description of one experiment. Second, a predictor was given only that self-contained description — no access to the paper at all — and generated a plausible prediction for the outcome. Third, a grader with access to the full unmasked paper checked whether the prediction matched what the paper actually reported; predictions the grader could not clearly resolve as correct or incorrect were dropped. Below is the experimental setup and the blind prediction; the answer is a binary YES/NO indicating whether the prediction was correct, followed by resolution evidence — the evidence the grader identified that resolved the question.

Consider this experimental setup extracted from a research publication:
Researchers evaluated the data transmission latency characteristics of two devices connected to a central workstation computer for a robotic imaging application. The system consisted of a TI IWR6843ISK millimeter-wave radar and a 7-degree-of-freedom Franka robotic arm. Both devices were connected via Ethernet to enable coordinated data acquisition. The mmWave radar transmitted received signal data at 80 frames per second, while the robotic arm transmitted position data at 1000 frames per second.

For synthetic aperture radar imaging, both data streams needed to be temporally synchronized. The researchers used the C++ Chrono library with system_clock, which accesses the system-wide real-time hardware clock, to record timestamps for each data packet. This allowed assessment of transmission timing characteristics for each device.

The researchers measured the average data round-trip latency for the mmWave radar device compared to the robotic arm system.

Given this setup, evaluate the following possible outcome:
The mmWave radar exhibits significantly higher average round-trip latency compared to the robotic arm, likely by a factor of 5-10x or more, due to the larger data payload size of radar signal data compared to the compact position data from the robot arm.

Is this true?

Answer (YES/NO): NO